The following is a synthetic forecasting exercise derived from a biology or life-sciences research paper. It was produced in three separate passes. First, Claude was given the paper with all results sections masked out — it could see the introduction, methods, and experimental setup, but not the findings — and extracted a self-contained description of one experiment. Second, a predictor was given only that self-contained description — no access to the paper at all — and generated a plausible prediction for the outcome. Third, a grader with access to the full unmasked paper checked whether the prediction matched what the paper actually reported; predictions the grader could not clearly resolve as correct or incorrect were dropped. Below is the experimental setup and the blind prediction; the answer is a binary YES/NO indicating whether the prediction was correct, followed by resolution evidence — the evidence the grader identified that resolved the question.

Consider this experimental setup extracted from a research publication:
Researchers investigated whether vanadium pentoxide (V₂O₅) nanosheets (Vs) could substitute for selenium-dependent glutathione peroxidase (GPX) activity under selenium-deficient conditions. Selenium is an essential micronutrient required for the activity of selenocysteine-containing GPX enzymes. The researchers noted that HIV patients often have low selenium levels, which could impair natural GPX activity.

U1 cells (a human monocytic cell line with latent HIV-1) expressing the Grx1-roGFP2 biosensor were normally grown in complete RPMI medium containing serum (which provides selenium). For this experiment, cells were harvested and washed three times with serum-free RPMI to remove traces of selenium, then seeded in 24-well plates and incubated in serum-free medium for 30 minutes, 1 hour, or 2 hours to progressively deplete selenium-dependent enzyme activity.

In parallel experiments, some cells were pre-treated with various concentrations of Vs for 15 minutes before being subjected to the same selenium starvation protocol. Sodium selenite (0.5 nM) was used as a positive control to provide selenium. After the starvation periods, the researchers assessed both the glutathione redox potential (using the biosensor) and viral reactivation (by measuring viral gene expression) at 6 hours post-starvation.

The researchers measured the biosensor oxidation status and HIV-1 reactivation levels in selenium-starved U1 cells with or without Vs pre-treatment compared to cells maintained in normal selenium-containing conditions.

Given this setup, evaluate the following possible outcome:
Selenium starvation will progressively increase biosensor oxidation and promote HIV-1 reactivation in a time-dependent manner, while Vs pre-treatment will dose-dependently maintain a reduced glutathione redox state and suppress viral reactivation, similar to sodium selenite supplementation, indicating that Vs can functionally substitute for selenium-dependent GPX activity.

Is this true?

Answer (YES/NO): NO